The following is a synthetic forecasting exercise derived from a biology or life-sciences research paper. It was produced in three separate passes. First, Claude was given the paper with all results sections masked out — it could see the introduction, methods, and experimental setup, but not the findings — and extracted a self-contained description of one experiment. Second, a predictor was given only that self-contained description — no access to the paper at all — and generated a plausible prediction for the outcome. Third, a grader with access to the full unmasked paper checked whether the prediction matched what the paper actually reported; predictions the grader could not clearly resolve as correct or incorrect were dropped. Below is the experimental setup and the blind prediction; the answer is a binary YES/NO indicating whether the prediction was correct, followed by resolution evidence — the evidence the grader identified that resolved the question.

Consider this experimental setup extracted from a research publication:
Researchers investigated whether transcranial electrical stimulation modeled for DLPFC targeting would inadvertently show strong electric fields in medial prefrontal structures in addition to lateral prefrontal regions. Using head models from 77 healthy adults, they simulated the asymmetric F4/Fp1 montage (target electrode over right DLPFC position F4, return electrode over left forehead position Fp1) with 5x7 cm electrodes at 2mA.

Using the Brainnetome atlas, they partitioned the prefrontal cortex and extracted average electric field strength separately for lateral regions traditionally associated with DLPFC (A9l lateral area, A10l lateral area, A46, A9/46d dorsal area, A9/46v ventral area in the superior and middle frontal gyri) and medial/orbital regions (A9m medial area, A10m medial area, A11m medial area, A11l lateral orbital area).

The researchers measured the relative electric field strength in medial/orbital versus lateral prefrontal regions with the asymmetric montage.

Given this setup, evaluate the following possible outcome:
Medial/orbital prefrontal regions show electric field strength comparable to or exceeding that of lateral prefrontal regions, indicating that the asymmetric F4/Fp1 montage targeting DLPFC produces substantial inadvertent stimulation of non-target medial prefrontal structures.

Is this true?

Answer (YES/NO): YES